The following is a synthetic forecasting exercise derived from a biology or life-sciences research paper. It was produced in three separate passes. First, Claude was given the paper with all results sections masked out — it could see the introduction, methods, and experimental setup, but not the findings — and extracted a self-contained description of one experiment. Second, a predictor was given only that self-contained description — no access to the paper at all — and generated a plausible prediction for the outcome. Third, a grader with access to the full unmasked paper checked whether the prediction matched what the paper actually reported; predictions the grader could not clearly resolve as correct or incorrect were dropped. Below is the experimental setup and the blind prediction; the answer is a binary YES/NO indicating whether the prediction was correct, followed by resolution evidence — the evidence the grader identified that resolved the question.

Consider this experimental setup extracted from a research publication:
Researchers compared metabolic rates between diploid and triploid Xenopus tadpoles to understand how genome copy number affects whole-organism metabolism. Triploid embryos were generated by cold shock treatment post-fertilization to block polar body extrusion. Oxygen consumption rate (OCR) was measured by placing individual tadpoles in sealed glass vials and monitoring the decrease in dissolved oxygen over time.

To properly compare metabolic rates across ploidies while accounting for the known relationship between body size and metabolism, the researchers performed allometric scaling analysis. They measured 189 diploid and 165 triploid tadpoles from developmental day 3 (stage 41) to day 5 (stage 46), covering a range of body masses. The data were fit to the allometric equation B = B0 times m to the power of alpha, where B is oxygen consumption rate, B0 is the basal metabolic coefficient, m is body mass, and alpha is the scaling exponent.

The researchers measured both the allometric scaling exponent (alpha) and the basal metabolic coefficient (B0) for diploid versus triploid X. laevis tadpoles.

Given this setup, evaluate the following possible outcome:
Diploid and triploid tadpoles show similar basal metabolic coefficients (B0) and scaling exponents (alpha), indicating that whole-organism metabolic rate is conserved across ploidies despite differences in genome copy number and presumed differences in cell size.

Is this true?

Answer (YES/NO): NO